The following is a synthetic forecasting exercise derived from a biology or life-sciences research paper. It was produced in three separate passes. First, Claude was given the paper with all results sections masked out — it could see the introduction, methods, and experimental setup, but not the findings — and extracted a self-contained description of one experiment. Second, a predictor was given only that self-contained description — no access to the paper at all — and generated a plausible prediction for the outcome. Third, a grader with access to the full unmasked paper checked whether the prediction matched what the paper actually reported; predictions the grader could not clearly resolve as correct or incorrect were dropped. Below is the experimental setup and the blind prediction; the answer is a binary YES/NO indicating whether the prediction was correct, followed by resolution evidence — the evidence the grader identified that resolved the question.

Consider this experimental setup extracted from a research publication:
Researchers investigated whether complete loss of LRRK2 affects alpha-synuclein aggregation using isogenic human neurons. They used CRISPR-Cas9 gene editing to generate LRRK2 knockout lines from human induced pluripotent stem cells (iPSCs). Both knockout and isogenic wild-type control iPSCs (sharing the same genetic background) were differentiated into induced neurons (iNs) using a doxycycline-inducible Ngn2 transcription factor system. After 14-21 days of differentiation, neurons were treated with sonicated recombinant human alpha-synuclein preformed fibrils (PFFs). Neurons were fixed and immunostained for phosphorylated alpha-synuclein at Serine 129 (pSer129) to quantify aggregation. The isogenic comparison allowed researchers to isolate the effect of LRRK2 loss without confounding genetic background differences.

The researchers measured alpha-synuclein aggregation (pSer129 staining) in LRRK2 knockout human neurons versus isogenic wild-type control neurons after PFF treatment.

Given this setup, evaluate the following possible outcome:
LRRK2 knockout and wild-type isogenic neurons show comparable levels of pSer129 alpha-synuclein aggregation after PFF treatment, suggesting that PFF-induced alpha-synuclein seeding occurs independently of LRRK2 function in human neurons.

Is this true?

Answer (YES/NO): NO